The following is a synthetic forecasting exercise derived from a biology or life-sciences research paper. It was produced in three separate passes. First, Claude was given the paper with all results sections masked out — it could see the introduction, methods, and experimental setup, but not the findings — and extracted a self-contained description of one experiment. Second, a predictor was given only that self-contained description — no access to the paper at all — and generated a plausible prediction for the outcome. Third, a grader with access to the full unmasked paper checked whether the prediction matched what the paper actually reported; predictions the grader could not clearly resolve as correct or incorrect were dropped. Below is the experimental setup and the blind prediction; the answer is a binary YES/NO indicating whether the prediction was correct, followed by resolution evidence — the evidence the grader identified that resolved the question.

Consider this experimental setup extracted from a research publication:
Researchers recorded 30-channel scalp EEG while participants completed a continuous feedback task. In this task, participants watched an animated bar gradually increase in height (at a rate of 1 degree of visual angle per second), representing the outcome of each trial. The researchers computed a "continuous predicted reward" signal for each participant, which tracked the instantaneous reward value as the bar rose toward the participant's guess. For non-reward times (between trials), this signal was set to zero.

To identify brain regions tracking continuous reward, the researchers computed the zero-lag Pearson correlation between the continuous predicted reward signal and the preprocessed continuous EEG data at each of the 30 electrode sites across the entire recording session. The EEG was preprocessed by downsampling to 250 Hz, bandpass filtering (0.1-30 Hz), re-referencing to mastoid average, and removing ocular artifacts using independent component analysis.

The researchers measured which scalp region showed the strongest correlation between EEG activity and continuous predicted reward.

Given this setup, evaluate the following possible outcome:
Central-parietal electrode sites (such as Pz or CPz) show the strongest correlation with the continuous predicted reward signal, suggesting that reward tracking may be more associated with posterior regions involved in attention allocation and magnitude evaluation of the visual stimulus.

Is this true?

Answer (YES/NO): YES